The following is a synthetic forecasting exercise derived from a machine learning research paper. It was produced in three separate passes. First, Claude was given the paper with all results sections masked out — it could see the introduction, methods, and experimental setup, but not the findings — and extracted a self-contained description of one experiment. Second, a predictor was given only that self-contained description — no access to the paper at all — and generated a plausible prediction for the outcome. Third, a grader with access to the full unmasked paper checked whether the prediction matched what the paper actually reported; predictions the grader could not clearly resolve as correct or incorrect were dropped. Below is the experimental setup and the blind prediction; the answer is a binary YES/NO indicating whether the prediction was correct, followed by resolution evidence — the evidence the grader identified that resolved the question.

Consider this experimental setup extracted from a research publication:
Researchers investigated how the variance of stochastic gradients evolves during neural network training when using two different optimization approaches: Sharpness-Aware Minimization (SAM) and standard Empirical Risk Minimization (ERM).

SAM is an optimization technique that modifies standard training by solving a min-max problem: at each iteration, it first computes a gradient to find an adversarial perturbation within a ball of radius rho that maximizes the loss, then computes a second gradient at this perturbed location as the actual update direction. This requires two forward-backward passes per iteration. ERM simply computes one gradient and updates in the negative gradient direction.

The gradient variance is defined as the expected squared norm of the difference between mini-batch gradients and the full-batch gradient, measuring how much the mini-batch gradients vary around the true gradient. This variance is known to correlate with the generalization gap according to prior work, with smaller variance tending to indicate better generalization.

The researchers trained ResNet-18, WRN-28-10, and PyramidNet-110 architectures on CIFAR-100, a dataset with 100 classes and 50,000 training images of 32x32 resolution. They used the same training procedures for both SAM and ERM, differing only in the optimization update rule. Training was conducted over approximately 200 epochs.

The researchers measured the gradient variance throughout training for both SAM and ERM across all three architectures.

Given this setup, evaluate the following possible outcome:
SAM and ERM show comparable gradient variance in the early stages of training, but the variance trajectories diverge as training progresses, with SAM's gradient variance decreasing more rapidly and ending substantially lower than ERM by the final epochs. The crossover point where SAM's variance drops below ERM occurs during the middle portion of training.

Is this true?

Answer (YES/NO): NO